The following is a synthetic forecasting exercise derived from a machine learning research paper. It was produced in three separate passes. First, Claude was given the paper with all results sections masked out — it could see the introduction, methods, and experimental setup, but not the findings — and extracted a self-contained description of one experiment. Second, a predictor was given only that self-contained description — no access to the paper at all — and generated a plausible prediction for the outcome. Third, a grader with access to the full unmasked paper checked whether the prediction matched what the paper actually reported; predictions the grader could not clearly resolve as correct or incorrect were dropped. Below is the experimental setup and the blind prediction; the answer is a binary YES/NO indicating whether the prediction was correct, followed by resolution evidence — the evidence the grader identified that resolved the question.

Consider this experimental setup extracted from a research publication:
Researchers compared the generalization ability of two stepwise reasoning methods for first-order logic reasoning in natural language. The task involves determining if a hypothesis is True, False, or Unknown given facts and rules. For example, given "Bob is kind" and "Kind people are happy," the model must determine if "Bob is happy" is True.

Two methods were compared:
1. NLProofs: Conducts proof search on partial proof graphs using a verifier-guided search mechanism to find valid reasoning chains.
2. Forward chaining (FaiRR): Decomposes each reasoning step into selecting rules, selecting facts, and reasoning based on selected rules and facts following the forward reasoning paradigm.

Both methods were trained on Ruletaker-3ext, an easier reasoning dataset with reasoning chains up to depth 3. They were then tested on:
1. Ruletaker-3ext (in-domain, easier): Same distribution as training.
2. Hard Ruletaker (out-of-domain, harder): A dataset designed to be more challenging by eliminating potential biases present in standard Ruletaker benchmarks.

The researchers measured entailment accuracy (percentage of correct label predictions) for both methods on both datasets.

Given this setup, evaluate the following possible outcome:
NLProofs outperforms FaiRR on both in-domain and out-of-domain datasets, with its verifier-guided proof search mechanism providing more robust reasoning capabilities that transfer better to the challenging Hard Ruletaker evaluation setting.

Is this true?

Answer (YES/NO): NO